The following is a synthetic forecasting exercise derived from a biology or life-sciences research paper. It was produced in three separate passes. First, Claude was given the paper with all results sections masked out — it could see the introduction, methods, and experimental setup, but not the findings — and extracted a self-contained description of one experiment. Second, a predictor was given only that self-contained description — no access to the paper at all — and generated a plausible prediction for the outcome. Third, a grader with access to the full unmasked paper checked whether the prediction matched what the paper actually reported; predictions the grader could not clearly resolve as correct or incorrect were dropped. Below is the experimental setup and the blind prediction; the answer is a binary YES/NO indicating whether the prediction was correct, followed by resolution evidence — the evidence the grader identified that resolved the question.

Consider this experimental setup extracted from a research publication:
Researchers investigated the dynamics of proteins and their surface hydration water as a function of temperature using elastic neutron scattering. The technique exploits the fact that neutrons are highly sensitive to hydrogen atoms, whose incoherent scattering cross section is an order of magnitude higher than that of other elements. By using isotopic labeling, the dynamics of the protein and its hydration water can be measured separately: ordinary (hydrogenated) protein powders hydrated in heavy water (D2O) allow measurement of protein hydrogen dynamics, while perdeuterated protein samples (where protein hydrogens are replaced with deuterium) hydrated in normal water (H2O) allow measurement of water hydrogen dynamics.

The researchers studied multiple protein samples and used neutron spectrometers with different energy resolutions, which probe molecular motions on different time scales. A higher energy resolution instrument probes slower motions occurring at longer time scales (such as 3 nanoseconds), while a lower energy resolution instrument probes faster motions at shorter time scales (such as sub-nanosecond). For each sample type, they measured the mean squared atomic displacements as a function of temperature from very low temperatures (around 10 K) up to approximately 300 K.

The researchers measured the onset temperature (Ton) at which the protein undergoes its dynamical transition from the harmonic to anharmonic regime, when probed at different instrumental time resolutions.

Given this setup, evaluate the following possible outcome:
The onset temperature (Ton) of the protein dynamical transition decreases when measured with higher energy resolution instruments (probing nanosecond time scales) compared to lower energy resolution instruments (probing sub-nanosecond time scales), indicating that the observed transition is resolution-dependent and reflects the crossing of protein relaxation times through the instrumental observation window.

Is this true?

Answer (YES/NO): NO